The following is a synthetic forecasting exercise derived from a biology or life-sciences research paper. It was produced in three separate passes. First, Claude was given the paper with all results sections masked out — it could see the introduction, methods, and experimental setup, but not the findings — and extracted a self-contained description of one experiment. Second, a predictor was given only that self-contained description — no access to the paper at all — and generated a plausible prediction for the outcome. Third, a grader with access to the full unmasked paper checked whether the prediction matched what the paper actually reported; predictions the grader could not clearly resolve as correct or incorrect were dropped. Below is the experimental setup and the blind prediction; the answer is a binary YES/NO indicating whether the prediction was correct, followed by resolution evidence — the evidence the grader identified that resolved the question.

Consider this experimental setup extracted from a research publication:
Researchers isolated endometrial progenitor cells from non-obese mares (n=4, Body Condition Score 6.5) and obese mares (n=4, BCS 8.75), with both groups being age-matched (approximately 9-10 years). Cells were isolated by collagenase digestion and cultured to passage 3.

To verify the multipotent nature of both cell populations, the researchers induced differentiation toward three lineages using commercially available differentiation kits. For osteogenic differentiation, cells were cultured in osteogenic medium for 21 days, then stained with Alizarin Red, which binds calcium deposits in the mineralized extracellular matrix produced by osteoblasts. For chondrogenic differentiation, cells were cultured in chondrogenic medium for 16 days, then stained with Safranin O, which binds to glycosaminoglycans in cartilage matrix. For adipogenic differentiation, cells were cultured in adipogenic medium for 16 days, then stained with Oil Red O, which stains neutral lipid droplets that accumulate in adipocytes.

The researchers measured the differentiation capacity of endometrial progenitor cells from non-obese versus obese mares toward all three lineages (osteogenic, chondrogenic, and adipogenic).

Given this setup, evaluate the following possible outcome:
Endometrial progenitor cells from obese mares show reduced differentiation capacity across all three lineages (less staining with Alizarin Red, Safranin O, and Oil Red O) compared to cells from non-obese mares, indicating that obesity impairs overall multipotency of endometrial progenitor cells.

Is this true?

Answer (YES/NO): YES